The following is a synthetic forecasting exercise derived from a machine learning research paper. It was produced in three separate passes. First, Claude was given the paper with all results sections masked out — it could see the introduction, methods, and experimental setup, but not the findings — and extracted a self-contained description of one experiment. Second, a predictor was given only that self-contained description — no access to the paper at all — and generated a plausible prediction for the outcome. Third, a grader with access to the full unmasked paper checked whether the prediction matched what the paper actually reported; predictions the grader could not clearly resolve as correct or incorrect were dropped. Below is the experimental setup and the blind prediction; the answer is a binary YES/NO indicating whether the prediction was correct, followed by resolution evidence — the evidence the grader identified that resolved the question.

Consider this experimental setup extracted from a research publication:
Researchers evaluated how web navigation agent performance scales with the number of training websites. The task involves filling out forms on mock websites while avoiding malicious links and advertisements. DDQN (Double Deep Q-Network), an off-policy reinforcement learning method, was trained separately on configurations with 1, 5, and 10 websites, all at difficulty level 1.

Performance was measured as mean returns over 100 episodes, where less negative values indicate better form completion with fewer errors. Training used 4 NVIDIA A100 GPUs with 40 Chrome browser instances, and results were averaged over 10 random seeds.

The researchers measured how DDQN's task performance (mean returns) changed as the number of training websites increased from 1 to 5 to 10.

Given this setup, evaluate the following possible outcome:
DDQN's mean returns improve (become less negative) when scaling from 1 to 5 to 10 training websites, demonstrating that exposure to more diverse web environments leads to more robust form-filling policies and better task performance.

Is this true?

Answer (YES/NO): YES